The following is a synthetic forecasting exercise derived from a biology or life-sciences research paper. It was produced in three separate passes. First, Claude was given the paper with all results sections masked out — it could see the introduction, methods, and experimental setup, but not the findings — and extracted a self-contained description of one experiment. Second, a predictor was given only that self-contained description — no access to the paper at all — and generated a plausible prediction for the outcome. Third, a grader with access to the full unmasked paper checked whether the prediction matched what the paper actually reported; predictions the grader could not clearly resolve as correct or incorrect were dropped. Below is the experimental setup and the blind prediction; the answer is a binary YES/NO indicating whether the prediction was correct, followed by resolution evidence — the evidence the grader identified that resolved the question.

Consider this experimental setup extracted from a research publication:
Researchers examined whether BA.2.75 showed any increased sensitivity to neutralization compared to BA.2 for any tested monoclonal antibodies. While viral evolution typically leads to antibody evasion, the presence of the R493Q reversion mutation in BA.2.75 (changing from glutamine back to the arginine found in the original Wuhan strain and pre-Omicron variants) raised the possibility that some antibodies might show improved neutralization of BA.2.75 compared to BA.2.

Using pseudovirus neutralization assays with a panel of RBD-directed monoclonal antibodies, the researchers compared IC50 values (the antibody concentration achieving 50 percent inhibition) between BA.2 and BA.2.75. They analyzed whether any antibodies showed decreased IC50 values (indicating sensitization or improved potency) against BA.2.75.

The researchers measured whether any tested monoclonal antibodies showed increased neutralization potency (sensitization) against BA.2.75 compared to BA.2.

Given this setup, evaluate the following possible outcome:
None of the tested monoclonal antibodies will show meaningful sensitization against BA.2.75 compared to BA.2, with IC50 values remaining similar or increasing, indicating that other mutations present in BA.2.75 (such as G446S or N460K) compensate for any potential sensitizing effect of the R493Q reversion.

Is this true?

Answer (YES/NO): NO